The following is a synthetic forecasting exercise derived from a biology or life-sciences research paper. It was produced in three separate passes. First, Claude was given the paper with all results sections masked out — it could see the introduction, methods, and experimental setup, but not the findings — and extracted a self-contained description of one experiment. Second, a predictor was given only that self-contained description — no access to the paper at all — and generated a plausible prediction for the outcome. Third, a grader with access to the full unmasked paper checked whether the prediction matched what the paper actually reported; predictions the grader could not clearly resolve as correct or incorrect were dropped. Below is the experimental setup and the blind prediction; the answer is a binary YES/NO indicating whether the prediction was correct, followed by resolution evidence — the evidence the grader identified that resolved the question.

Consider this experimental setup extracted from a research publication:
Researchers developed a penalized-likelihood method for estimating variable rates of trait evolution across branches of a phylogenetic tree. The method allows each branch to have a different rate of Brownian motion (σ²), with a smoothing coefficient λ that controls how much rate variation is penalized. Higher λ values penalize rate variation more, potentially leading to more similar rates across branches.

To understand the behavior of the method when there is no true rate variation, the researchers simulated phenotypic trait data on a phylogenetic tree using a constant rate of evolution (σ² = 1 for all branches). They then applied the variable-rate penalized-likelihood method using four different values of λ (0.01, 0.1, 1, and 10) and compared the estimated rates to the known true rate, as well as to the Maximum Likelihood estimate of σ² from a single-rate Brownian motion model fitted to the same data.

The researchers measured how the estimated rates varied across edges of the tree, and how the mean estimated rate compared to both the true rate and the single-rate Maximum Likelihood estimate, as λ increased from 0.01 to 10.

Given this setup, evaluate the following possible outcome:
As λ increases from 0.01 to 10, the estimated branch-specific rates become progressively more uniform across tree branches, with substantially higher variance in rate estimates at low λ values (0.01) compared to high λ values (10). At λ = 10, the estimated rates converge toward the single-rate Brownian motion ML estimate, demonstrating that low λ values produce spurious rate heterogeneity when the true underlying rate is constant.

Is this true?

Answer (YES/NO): YES